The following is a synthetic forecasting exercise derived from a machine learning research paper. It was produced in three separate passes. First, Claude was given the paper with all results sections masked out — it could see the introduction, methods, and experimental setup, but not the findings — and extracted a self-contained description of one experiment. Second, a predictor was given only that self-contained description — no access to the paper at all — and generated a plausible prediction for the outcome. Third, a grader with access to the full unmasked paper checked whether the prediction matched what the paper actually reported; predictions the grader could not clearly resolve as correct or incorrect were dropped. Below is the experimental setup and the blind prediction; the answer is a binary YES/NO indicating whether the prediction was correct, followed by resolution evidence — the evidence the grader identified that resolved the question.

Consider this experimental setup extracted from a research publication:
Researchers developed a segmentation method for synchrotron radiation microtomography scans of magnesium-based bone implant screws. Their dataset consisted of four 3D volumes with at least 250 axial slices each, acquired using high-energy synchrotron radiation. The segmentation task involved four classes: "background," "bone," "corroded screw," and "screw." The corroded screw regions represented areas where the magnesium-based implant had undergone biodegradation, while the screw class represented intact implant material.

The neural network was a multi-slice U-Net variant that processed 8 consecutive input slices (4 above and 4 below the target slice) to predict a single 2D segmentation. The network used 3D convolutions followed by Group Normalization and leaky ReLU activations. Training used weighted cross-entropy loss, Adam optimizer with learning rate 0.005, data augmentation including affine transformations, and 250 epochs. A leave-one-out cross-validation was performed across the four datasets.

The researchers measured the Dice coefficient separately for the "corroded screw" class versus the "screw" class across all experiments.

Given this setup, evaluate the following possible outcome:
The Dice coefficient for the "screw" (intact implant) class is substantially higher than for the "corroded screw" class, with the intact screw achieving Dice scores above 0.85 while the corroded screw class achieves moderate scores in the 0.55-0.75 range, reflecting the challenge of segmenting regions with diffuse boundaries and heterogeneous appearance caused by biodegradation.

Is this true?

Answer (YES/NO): NO